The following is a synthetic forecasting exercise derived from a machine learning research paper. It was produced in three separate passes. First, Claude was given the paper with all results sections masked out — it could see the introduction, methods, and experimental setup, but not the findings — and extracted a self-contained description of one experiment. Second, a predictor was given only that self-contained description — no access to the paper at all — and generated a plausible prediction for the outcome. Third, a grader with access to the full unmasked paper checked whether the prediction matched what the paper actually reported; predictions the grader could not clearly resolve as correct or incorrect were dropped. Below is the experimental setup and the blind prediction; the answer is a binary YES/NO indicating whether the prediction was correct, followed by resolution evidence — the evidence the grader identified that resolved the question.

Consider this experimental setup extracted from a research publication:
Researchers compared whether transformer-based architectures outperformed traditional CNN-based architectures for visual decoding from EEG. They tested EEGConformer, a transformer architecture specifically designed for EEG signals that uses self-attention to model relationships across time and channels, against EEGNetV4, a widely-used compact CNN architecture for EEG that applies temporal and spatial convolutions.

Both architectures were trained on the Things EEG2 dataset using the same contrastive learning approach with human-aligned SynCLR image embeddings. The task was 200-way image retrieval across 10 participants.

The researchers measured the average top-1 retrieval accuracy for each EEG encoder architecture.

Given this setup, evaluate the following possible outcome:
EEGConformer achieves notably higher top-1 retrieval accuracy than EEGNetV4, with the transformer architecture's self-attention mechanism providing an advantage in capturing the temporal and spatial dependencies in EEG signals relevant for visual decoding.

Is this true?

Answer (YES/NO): NO